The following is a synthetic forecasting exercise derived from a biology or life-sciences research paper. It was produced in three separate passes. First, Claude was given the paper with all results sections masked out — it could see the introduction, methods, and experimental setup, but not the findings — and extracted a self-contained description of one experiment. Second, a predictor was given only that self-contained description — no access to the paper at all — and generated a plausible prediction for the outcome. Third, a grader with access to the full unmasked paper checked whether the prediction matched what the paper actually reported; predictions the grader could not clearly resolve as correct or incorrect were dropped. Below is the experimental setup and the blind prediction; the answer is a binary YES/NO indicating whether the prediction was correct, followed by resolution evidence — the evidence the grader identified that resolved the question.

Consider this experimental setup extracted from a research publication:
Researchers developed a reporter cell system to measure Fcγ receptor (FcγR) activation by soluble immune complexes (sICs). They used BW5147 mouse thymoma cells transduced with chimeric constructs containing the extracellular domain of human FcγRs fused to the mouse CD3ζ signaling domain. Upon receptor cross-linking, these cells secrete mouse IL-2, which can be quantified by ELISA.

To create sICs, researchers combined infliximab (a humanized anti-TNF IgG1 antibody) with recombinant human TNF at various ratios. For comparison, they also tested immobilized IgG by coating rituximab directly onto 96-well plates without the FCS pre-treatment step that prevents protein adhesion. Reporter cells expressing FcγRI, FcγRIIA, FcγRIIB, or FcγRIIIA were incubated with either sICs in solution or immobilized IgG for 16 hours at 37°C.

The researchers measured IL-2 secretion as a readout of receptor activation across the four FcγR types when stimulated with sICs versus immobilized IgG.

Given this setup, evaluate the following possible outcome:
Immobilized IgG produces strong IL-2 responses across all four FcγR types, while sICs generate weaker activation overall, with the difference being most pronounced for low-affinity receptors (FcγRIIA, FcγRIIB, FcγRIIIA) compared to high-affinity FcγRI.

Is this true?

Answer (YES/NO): NO